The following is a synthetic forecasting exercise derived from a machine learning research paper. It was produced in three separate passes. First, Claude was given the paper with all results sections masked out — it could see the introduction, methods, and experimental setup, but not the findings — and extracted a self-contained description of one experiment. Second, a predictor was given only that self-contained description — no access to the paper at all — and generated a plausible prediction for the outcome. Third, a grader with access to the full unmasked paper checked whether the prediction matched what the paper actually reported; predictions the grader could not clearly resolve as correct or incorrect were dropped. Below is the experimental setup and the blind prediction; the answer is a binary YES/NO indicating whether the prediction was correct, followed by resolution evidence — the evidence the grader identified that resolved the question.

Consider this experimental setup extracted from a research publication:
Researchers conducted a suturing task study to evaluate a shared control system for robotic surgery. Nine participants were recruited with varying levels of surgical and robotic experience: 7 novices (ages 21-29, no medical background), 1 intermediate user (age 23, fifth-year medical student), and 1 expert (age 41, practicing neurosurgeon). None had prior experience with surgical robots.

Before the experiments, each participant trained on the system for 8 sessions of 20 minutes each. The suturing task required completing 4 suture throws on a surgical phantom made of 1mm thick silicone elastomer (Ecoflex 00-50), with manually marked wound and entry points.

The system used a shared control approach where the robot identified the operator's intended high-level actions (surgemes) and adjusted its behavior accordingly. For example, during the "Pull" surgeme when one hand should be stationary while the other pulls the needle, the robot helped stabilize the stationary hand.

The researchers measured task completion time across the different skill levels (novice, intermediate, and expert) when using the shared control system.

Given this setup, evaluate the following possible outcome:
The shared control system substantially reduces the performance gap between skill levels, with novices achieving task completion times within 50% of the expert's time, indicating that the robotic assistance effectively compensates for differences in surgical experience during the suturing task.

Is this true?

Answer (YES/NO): NO